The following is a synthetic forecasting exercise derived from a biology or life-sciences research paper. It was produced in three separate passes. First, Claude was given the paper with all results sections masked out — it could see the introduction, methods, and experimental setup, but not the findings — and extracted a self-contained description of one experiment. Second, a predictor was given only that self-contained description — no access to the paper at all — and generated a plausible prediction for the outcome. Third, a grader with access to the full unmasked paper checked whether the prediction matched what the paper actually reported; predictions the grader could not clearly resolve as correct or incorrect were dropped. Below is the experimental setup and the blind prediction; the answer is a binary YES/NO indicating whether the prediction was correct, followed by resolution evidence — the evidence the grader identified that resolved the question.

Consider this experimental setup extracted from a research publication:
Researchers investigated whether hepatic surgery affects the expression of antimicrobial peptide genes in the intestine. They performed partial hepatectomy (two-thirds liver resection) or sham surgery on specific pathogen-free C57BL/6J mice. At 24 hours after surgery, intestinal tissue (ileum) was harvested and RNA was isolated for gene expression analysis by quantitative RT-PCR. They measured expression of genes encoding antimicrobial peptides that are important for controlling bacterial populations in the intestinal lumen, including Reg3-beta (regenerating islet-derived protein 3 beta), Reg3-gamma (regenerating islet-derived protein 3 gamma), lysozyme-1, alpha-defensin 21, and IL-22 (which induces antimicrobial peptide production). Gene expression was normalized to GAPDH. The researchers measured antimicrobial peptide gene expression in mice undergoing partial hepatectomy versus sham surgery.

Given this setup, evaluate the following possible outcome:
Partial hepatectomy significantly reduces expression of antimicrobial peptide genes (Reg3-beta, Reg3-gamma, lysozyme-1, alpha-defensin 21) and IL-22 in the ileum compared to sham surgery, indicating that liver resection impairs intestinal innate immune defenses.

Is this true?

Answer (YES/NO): NO